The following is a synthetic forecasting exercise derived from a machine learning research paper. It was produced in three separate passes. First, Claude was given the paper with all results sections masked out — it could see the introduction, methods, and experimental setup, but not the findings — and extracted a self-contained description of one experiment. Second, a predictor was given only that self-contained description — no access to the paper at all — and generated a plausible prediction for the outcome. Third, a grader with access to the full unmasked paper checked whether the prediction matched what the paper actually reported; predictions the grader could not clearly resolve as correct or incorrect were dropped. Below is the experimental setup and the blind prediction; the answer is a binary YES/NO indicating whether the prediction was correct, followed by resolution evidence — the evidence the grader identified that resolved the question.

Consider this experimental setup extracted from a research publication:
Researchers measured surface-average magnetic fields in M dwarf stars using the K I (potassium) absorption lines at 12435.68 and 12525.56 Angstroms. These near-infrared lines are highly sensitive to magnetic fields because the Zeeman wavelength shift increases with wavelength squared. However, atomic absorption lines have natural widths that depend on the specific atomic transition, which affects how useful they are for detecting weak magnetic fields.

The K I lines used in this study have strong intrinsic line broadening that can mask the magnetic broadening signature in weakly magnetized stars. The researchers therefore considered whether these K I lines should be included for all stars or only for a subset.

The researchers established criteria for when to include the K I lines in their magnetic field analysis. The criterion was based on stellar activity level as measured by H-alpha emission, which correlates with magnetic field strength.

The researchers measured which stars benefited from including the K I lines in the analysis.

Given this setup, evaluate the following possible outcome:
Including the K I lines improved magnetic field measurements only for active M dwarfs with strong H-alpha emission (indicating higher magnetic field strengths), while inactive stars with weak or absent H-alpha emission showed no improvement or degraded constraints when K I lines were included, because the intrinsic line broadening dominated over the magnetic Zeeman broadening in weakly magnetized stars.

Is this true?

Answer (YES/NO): YES